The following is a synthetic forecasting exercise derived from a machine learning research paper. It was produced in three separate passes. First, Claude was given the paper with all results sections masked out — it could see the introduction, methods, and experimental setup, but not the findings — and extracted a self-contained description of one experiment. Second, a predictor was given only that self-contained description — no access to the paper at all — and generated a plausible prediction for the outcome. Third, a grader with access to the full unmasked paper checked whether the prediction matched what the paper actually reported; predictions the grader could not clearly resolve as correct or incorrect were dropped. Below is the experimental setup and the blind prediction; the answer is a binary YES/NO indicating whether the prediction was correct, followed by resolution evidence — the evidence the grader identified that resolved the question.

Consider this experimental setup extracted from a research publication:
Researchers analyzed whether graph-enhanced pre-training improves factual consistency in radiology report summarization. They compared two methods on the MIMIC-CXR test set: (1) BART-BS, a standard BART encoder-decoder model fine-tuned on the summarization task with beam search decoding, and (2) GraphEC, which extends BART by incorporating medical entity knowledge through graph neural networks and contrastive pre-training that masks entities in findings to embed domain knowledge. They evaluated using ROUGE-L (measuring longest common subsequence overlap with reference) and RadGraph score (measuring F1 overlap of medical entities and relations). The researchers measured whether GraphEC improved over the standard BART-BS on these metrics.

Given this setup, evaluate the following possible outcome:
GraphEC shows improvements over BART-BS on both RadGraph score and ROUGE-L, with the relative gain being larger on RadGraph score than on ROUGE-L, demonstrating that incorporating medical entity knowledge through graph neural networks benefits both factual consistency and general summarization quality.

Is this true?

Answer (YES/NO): NO